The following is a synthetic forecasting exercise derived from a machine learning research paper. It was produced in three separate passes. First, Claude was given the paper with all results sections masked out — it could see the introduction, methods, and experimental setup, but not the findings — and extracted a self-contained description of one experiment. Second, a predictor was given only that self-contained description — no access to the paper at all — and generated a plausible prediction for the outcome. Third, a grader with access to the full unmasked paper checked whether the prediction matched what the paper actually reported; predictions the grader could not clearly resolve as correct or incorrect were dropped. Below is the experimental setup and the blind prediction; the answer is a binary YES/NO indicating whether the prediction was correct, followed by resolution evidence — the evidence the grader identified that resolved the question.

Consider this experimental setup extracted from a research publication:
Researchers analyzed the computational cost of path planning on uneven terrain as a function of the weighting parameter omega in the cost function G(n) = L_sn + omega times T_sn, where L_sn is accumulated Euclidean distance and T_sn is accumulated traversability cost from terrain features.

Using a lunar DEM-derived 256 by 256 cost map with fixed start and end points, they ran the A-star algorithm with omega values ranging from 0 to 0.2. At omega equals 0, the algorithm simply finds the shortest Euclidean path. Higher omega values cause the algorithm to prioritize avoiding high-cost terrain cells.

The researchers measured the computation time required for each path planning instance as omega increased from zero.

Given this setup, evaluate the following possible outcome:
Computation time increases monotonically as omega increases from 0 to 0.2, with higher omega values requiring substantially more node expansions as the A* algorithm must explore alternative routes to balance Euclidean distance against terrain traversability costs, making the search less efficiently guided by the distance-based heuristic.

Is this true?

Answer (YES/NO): NO